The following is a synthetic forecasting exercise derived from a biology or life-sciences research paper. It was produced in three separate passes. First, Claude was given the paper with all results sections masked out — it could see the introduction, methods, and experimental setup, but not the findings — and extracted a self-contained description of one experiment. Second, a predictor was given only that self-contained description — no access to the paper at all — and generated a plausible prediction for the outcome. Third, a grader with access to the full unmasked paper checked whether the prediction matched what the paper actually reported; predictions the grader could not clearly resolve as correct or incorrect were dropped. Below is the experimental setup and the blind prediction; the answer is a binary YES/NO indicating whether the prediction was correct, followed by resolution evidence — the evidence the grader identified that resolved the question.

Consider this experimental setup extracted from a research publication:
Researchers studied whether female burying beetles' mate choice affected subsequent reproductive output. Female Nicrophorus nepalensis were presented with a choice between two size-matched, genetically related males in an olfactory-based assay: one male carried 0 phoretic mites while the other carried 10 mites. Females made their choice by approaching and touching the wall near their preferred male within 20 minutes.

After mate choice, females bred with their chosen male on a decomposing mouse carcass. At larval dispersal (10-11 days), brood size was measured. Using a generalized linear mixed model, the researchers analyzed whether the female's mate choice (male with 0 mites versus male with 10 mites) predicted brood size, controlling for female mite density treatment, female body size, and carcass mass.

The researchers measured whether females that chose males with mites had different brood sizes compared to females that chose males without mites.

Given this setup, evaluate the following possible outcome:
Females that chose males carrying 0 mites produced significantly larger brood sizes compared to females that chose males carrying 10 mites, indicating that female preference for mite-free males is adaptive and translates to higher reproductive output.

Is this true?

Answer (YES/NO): NO